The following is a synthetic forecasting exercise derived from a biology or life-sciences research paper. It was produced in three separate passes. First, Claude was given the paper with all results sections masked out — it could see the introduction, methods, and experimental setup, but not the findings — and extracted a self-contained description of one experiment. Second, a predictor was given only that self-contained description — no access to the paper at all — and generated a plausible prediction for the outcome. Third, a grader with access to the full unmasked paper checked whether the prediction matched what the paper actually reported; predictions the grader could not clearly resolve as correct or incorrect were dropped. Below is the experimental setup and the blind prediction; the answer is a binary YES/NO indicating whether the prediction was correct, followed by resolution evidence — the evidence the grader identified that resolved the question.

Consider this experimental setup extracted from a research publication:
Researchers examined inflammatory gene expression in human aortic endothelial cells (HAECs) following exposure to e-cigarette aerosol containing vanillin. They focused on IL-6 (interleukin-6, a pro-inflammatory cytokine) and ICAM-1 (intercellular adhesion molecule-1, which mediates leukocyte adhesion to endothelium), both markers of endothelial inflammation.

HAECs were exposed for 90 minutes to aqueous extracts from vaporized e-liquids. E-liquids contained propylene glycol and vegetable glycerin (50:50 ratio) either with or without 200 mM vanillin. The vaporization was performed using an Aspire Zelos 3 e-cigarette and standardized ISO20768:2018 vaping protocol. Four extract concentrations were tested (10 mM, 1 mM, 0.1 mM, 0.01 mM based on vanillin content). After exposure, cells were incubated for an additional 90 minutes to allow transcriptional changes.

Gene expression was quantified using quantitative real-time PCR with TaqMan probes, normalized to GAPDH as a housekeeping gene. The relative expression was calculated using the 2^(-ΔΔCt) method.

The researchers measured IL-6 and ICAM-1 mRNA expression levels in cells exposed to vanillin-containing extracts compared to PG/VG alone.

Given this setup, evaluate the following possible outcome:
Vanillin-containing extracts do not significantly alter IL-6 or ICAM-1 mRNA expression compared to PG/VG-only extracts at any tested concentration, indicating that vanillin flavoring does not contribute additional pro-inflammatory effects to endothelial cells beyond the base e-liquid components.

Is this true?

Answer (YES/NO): YES